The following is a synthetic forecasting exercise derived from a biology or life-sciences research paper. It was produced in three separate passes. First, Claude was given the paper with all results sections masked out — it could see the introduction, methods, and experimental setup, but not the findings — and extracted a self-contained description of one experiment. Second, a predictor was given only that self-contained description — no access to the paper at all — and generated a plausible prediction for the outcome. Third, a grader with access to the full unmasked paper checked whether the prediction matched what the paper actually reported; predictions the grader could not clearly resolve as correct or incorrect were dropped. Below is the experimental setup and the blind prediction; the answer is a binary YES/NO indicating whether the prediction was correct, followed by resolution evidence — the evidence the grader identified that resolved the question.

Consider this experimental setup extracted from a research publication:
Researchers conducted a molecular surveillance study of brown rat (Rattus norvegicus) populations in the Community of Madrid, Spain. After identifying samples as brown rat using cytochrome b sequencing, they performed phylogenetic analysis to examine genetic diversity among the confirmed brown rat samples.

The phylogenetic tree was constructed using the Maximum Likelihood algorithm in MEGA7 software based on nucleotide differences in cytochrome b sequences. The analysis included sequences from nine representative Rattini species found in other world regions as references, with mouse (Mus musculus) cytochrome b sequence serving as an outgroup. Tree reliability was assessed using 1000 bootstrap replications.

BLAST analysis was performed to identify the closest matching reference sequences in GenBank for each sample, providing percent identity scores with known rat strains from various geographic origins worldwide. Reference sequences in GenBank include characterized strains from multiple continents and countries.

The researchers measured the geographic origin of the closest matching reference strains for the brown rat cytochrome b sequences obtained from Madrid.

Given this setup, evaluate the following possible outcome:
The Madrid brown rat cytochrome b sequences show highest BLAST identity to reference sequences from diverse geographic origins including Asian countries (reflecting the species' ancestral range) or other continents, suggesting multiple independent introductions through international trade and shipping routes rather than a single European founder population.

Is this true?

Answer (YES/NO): NO